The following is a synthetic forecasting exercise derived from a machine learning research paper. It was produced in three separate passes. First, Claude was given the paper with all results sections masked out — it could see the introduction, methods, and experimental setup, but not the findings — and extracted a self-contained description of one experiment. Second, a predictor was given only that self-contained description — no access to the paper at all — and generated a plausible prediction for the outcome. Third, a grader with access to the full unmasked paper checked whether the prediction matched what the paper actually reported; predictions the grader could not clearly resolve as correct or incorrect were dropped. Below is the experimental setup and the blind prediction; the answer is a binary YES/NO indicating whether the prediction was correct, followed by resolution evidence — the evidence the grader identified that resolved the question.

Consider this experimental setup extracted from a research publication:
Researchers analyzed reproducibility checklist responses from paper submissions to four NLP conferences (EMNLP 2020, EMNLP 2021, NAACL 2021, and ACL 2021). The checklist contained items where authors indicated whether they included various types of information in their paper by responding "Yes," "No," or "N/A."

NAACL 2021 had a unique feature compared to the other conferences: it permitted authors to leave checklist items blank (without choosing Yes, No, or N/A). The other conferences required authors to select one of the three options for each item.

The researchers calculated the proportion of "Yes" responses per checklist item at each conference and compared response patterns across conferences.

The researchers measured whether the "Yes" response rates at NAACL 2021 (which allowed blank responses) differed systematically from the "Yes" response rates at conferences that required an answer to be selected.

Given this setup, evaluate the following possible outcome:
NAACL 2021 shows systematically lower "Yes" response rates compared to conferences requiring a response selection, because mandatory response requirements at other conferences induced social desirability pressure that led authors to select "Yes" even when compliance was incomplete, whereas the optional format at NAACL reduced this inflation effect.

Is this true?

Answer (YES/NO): NO